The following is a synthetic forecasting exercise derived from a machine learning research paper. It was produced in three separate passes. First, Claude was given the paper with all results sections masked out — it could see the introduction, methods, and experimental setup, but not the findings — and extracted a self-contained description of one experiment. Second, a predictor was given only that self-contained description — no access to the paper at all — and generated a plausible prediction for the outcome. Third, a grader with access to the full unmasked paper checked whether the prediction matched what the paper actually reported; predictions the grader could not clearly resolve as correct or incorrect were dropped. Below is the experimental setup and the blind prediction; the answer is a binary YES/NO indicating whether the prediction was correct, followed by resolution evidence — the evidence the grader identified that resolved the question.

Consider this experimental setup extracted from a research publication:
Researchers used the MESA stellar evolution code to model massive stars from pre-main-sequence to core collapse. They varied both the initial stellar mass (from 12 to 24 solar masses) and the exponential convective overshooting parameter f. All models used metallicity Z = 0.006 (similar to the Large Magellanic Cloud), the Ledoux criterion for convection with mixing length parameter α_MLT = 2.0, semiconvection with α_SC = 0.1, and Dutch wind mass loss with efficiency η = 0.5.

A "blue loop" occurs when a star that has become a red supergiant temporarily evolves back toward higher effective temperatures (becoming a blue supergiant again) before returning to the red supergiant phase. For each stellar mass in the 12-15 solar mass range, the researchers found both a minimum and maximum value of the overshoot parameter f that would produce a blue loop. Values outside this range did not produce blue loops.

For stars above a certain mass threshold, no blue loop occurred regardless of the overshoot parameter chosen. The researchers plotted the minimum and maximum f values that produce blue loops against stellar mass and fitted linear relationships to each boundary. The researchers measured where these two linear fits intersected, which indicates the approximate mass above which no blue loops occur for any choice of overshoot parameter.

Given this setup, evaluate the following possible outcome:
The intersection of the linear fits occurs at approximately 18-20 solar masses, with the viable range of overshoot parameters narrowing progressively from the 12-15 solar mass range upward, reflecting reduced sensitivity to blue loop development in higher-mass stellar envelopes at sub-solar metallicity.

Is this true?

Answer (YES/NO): NO